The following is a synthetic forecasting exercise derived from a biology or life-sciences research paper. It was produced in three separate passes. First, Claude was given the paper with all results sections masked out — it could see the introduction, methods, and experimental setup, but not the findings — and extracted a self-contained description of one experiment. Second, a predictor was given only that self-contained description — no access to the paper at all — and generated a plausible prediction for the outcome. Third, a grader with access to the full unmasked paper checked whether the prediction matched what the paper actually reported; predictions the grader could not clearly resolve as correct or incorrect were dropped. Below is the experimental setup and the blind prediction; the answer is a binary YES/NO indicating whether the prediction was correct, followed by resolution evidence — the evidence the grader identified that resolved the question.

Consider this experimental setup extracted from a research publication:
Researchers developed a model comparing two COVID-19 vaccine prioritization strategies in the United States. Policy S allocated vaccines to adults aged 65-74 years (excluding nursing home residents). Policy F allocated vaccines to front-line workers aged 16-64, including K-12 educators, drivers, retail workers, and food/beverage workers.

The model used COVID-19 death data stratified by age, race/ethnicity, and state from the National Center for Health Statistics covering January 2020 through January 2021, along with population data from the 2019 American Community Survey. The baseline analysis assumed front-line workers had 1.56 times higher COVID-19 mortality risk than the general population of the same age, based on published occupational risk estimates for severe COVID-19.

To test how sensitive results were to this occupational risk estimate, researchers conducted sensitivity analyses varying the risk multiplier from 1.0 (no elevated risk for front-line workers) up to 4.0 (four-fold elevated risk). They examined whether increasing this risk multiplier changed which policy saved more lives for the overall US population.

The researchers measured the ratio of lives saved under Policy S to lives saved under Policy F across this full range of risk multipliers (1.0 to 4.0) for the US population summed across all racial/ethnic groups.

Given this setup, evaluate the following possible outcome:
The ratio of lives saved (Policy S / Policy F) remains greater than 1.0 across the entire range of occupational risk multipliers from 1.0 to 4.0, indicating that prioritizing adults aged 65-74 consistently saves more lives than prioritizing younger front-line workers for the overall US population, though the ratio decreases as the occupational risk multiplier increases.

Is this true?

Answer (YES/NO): YES